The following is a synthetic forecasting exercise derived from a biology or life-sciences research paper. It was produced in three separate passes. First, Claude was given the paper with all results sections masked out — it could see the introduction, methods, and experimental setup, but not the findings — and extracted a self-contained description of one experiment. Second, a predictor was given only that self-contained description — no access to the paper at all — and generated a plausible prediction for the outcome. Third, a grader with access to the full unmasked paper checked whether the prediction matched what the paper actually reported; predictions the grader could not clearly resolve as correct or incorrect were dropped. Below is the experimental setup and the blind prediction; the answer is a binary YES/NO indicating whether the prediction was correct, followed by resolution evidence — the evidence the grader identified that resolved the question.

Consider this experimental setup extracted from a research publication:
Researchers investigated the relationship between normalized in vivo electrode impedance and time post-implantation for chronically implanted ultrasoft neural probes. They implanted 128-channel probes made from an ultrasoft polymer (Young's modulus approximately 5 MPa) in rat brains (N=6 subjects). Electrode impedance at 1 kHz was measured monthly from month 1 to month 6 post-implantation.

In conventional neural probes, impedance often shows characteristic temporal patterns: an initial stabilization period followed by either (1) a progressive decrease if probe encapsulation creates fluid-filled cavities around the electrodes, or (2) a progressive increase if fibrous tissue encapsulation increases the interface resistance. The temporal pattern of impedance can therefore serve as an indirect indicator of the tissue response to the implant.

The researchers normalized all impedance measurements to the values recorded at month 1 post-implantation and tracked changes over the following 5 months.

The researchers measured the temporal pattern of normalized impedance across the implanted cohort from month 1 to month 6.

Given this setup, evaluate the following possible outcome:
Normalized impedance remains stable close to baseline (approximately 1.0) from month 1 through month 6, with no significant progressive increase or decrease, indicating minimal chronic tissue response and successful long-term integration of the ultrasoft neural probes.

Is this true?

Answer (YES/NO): YES